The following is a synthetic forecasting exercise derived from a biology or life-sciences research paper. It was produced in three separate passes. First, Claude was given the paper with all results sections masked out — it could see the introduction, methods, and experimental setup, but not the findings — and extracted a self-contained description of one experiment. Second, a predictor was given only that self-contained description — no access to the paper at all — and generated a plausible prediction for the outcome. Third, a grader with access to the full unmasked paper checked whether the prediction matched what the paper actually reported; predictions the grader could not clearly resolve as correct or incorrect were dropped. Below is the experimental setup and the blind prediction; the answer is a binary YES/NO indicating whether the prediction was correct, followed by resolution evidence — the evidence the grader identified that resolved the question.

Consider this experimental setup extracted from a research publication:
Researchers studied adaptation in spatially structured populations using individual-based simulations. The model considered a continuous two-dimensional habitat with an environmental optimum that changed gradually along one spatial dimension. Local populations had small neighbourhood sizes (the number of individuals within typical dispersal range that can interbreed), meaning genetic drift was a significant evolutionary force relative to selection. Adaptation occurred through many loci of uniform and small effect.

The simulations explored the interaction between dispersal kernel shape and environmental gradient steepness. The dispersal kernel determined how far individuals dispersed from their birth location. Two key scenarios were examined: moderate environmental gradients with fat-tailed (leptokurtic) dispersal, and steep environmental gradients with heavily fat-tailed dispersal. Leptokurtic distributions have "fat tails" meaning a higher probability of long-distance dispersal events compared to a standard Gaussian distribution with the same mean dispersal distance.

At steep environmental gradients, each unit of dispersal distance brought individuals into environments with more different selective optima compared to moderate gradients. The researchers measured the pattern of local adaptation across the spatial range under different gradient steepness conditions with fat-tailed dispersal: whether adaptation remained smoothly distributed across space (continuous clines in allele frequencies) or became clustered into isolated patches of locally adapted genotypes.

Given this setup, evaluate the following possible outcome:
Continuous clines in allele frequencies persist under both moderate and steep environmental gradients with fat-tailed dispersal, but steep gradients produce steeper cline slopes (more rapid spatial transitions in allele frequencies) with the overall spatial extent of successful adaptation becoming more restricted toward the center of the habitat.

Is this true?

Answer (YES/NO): NO